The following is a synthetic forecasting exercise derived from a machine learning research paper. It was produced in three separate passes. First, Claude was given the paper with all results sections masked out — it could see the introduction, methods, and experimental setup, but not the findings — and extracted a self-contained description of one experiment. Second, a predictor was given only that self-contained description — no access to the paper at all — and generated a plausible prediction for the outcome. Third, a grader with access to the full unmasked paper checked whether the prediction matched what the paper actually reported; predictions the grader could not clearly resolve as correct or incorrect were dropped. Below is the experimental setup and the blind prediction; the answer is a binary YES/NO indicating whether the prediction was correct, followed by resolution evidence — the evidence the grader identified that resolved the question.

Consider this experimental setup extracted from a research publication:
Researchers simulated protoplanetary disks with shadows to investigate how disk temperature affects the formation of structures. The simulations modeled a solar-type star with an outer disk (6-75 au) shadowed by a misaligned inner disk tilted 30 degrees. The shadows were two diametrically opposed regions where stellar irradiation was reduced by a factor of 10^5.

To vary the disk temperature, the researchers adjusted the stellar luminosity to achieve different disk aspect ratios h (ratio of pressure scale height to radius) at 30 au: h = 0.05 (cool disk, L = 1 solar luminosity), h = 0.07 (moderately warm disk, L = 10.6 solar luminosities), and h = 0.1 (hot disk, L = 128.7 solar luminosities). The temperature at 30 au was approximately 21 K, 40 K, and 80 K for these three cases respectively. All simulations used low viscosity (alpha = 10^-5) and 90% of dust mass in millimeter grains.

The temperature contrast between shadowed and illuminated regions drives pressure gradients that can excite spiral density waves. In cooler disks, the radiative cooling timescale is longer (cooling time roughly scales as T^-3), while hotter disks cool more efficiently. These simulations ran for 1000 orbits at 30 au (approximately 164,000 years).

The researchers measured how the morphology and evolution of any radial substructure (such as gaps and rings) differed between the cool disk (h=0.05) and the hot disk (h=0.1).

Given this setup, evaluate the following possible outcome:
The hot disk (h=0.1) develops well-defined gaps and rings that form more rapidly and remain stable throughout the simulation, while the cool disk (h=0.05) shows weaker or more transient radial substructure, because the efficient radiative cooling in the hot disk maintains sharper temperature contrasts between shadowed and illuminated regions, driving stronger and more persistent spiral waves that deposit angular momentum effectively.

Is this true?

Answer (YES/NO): NO